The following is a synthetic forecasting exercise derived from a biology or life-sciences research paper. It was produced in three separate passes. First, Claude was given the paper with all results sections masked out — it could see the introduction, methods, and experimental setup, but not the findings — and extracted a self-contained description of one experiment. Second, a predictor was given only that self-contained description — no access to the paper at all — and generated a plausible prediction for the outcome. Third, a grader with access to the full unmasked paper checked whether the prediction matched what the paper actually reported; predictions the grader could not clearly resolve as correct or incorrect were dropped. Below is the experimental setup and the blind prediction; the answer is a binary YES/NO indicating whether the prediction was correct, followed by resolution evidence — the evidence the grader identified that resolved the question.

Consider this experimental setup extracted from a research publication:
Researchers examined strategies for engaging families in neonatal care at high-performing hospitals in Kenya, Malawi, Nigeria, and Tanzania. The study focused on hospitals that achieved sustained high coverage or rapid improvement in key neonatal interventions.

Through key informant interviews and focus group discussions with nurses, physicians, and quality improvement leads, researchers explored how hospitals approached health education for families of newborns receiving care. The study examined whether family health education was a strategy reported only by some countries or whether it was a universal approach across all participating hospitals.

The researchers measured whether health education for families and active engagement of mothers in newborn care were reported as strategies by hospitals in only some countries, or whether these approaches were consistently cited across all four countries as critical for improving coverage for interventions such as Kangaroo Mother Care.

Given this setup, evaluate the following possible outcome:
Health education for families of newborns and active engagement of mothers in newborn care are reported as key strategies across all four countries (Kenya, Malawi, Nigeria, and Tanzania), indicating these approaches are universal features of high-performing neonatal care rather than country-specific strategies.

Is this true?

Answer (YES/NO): YES